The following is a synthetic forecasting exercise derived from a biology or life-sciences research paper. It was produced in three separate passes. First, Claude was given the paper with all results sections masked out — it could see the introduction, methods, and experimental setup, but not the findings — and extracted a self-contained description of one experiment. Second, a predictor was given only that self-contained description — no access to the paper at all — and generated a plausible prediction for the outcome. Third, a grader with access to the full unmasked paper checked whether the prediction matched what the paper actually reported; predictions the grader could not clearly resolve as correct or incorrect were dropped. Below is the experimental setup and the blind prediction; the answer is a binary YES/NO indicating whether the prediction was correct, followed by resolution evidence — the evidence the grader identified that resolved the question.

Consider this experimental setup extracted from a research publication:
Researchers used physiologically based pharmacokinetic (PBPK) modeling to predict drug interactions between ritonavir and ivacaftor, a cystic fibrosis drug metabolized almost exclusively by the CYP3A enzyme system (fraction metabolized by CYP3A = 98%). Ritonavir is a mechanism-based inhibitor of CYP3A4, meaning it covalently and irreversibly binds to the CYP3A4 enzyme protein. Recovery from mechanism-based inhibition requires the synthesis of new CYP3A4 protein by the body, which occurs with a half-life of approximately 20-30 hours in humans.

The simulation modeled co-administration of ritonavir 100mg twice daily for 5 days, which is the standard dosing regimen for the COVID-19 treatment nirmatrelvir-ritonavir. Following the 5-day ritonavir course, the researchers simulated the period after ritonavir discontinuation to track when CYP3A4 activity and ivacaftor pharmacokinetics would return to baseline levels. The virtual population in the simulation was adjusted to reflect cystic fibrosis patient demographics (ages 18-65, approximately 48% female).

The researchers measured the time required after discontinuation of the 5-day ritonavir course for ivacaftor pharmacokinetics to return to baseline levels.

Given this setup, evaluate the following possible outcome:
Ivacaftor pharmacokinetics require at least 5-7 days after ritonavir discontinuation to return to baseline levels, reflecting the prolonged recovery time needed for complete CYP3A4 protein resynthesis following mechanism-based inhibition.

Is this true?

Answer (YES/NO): YES